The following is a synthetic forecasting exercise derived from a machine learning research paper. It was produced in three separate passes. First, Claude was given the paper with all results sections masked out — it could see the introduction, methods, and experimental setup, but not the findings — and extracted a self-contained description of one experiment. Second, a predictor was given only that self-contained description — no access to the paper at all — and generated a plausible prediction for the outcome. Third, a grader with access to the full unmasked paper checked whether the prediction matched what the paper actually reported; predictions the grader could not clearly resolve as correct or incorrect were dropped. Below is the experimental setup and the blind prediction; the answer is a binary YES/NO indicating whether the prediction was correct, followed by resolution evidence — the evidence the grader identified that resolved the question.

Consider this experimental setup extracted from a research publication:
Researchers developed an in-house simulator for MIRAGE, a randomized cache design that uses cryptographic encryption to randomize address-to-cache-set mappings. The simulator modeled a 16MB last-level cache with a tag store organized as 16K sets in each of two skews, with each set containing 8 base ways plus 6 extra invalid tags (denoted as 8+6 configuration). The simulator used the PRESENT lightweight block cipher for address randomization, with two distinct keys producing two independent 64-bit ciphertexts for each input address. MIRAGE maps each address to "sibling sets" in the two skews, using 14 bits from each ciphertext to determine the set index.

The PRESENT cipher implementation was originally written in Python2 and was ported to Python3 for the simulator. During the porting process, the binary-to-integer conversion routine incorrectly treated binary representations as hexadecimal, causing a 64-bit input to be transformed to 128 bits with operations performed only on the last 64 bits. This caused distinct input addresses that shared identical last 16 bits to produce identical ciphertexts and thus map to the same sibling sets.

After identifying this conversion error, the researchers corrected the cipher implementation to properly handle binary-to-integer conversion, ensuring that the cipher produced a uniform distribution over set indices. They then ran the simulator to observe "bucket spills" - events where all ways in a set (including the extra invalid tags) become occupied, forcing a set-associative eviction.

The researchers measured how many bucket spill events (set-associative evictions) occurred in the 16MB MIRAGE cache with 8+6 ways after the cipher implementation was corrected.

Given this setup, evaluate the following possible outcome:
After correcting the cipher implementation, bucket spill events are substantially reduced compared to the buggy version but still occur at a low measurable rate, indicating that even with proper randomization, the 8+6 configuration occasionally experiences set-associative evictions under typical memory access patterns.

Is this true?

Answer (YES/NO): NO